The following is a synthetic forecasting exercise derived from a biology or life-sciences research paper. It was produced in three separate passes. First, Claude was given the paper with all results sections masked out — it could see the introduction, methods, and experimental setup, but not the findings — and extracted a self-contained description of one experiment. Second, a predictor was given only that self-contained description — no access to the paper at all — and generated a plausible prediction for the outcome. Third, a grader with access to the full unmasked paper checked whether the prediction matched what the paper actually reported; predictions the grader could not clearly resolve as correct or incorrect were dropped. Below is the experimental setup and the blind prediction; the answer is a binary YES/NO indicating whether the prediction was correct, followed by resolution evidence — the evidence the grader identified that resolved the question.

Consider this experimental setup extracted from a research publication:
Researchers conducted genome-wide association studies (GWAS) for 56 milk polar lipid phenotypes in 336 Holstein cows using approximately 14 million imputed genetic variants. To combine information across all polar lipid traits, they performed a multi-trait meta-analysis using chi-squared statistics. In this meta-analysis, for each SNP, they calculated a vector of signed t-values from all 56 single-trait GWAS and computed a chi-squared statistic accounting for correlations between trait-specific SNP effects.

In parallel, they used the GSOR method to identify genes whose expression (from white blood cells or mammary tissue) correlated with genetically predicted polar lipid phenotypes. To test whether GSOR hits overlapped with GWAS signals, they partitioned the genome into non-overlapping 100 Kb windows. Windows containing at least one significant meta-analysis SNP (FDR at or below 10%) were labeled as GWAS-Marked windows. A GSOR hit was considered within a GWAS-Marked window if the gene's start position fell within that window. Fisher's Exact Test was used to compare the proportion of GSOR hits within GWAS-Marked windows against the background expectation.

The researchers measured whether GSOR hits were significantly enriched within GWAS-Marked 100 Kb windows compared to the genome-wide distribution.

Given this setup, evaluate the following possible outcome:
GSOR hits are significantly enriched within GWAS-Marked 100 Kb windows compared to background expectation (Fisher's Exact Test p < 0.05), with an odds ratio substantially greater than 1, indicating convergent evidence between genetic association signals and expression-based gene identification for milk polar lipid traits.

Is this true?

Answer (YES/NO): NO